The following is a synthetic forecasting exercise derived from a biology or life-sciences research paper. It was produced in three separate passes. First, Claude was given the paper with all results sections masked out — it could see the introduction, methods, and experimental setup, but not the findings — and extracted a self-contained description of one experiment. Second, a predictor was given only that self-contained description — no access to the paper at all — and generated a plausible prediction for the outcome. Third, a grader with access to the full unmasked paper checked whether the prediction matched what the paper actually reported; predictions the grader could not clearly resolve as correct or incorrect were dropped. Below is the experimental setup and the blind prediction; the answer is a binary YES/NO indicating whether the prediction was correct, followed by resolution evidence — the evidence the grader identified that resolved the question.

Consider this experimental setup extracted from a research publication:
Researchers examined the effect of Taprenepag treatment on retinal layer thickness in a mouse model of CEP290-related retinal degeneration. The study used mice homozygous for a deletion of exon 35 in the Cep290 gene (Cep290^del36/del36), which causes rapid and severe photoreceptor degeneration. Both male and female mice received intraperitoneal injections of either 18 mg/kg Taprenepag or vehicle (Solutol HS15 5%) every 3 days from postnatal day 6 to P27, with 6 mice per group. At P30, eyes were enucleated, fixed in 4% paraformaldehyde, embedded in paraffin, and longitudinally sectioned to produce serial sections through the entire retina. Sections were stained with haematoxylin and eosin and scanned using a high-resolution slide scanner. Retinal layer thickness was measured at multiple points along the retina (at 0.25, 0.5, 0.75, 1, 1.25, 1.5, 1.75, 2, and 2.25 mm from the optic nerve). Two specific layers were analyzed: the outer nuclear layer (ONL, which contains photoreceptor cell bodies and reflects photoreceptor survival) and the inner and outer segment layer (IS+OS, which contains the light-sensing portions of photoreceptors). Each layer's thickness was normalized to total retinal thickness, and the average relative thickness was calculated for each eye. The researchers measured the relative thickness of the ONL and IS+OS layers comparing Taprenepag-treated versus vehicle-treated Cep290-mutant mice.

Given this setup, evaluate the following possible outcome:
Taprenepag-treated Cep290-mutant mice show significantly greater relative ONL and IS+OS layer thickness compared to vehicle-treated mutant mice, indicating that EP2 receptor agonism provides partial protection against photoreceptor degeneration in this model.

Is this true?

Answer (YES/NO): YES